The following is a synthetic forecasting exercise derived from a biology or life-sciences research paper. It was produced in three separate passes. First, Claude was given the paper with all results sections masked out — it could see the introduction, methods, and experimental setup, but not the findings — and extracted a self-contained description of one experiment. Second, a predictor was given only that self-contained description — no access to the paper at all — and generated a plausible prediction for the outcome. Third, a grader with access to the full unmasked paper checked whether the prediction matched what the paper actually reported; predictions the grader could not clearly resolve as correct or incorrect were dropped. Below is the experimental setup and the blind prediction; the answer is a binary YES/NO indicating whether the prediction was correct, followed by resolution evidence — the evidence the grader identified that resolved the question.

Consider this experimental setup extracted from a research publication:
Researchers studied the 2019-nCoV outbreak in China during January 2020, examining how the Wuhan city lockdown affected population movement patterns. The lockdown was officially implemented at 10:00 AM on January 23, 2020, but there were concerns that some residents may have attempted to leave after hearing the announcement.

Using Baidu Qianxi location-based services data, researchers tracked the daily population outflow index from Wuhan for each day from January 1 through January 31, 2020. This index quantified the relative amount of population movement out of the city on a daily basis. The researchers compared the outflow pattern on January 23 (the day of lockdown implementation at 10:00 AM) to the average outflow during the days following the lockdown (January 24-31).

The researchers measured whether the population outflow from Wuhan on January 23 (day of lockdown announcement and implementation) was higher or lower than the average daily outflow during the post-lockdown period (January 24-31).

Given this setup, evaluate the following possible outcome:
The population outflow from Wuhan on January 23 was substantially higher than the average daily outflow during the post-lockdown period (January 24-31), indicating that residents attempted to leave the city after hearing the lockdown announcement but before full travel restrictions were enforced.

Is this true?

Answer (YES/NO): YES